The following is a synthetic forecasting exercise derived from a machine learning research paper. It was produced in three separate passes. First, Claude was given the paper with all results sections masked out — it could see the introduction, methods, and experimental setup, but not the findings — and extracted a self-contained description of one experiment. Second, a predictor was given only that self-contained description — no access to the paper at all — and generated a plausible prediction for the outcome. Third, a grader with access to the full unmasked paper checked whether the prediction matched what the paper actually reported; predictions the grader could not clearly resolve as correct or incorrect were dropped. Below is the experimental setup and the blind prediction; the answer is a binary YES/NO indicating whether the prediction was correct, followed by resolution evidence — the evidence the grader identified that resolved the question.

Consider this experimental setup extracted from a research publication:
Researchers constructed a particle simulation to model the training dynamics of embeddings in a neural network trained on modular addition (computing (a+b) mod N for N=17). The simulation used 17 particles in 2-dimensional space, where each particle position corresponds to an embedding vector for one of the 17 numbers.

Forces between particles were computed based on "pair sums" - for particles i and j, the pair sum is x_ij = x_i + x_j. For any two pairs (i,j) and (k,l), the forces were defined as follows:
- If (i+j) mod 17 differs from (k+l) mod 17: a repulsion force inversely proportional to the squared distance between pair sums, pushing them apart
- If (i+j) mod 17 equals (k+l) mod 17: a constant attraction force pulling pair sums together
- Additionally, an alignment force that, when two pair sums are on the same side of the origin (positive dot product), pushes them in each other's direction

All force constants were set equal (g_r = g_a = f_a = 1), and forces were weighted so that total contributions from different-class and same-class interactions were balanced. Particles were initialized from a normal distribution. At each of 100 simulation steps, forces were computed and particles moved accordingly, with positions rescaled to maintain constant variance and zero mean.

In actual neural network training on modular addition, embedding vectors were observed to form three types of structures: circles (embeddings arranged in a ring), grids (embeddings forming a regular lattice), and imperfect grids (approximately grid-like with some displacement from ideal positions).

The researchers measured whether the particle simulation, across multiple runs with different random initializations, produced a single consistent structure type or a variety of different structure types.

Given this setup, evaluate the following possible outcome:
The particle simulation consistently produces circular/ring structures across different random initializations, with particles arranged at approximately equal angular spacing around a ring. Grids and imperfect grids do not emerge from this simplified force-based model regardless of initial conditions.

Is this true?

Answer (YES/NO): NO